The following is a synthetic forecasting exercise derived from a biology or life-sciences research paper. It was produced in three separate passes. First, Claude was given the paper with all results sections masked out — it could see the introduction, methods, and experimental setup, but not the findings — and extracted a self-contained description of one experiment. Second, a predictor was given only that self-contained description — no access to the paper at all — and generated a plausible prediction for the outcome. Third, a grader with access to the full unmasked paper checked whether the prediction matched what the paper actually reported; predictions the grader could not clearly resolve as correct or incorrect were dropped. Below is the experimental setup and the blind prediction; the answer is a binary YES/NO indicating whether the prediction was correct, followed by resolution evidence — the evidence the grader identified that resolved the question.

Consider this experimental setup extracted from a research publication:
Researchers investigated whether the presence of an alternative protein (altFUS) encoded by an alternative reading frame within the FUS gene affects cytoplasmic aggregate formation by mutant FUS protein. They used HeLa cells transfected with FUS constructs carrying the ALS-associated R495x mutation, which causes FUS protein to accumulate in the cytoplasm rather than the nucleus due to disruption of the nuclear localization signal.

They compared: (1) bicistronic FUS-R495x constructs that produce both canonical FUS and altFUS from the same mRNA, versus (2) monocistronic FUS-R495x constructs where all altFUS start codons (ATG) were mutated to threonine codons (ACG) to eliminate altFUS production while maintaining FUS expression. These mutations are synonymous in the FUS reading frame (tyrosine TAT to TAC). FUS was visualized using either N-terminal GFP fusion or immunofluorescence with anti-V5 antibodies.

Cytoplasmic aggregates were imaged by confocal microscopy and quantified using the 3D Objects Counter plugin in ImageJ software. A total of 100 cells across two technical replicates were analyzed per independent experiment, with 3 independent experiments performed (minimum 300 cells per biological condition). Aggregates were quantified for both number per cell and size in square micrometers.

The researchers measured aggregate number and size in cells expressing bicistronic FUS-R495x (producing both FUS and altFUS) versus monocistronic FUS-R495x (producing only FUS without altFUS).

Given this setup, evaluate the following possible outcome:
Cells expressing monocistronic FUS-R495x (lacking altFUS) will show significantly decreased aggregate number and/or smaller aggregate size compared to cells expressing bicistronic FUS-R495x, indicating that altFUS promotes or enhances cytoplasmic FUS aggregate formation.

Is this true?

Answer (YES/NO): YES